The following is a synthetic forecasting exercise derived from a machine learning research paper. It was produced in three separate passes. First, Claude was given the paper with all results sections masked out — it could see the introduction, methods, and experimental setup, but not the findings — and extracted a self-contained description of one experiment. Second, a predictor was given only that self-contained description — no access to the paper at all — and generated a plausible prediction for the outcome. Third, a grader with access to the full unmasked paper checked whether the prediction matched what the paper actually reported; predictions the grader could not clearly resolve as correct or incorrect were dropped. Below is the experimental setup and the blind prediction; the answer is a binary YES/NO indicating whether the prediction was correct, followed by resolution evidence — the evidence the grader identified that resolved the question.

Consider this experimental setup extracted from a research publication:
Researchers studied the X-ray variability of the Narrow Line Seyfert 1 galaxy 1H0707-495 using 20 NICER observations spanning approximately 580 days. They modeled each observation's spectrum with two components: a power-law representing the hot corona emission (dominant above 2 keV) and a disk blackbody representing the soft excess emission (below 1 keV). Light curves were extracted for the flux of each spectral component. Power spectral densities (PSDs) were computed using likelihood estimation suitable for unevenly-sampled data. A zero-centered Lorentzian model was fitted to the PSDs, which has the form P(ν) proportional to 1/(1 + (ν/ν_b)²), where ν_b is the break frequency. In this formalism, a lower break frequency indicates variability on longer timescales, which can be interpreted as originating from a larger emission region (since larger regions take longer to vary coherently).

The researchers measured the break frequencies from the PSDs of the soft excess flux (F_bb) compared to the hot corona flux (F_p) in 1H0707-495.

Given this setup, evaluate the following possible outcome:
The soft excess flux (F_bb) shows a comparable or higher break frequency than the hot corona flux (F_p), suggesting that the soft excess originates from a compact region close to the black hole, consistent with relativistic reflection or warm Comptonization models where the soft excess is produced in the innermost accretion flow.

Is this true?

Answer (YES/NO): NO